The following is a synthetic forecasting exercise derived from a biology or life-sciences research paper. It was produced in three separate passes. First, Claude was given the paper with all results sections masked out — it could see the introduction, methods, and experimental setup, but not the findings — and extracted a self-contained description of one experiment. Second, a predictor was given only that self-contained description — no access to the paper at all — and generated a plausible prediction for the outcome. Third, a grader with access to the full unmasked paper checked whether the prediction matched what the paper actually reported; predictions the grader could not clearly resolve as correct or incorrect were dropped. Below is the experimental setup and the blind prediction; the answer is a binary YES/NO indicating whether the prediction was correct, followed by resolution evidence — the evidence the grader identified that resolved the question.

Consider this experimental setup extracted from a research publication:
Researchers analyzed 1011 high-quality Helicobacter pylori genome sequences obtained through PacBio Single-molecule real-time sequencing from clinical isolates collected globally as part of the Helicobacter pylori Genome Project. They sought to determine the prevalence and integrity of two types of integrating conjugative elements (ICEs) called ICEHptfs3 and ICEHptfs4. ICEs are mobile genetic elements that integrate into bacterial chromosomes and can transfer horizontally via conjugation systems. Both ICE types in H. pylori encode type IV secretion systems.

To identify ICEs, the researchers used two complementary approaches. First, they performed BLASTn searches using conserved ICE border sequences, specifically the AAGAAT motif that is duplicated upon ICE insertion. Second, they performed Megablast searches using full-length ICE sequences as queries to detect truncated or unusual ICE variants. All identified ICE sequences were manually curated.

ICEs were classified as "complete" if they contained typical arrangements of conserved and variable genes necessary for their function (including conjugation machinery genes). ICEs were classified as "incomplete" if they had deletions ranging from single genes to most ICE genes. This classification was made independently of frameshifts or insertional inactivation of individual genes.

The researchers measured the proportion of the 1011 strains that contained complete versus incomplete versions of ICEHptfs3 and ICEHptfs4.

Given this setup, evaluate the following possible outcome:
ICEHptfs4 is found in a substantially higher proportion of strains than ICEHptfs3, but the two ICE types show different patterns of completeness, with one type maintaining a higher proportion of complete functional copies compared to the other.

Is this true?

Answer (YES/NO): NO